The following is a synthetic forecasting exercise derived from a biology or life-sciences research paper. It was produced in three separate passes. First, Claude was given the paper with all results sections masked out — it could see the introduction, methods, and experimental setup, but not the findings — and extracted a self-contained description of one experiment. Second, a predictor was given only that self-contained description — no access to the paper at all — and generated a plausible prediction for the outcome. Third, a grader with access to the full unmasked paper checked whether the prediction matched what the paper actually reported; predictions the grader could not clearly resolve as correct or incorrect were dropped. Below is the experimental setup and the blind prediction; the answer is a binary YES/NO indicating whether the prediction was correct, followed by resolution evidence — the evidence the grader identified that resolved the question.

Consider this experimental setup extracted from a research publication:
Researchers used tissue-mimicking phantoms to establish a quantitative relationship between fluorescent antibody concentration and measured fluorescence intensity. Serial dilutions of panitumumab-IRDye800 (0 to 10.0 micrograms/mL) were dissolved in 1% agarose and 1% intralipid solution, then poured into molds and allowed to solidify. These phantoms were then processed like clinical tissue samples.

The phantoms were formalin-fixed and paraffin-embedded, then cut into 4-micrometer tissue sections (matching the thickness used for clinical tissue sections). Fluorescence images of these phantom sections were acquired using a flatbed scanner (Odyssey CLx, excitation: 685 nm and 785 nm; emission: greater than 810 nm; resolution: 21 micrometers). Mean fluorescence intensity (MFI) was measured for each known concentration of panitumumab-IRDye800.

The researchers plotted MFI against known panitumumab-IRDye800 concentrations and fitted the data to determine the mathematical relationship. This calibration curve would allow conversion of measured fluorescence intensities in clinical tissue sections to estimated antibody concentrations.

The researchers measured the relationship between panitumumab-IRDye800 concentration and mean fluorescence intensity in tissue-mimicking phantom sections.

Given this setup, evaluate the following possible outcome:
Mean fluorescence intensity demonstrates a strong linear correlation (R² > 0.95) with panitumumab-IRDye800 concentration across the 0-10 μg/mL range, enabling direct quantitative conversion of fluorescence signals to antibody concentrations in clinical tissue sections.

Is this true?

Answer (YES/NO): NO